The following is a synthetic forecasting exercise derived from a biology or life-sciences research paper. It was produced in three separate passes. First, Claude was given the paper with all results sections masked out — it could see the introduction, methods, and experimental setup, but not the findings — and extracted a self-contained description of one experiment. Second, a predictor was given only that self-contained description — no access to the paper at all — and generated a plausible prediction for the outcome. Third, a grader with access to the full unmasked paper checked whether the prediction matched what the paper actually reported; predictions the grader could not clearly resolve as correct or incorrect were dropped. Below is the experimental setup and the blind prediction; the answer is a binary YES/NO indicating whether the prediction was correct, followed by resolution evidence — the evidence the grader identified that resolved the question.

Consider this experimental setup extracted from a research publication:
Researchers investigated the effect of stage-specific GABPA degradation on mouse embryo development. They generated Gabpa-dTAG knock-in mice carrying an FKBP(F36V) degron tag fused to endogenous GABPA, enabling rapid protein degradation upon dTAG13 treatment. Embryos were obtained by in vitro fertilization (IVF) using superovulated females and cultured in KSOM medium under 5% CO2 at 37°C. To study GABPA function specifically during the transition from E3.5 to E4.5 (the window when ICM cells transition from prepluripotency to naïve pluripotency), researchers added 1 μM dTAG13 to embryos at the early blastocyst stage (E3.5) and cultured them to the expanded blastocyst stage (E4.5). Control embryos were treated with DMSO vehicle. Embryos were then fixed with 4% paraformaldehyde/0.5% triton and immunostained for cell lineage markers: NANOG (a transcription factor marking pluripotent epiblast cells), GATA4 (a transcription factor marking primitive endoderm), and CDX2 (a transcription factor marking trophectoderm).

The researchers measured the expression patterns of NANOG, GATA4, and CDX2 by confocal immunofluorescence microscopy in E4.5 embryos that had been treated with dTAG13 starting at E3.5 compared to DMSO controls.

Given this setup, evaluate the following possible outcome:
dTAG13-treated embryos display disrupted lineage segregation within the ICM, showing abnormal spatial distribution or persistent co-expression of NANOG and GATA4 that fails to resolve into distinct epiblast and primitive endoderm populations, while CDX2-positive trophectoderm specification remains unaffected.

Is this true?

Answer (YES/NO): NO